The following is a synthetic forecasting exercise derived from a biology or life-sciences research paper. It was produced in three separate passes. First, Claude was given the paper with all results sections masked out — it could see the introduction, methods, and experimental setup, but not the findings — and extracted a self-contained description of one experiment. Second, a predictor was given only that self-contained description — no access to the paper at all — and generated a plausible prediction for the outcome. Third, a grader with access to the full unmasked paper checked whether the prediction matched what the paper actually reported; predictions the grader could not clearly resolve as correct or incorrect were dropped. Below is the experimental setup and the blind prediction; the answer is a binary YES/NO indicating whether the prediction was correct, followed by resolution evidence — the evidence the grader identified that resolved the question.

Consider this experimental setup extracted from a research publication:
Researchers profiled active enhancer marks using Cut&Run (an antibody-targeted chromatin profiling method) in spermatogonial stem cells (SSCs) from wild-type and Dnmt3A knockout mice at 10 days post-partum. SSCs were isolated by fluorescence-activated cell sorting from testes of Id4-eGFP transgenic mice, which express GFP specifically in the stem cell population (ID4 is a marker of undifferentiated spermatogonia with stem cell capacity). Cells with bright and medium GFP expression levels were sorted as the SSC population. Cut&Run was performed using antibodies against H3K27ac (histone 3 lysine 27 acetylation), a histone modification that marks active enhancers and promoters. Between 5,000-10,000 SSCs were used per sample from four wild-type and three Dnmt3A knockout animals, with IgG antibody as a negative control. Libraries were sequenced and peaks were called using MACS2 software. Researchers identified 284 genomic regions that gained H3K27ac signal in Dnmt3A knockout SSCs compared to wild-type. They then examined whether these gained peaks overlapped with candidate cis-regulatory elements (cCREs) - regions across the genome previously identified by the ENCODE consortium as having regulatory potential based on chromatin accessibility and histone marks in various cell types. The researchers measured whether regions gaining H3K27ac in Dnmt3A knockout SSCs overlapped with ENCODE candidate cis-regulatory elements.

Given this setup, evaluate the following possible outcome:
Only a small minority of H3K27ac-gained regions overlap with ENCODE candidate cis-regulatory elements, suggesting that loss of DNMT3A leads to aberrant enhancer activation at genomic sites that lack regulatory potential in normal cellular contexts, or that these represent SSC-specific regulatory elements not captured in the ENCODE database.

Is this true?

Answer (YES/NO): NO